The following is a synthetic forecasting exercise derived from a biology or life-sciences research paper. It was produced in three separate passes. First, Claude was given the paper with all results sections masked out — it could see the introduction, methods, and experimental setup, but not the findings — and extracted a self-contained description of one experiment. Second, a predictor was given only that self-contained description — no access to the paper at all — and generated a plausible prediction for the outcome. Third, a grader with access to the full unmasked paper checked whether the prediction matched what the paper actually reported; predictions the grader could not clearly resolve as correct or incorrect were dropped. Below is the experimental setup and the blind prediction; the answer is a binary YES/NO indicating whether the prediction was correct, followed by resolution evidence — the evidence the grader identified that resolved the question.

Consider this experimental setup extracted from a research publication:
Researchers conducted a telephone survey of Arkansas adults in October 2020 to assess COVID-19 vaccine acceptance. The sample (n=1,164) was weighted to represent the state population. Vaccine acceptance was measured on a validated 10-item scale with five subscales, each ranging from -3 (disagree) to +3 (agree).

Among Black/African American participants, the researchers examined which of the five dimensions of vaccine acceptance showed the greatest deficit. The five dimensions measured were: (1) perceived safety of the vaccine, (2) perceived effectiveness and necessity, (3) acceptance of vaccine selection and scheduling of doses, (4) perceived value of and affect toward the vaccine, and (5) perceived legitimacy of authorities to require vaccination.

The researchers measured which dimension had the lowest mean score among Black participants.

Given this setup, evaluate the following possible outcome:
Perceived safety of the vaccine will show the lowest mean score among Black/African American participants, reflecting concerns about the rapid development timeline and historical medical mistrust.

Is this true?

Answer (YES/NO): YES